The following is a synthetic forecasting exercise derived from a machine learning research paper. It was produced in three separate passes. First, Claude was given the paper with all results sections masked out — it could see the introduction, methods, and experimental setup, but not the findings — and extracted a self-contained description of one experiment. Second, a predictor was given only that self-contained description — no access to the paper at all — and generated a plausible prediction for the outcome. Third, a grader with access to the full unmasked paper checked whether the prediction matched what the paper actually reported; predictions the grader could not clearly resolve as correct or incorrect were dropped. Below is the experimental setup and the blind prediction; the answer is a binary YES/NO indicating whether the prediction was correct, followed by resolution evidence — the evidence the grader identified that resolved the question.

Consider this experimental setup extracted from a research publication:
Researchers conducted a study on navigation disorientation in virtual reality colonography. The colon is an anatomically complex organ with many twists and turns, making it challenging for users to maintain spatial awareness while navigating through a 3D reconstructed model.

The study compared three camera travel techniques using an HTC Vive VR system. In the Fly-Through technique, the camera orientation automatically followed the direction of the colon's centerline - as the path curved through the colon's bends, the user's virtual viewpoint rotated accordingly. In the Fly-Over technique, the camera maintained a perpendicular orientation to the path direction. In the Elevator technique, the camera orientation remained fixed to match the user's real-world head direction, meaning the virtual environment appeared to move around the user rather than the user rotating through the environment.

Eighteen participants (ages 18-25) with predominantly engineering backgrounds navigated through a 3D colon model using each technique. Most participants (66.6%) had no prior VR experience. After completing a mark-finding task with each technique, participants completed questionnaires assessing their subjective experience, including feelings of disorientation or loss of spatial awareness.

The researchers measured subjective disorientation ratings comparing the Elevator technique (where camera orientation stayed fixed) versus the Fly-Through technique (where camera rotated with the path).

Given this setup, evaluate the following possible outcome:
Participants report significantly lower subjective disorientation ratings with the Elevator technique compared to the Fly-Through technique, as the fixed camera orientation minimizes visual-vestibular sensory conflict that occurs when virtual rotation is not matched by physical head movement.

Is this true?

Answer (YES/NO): NO